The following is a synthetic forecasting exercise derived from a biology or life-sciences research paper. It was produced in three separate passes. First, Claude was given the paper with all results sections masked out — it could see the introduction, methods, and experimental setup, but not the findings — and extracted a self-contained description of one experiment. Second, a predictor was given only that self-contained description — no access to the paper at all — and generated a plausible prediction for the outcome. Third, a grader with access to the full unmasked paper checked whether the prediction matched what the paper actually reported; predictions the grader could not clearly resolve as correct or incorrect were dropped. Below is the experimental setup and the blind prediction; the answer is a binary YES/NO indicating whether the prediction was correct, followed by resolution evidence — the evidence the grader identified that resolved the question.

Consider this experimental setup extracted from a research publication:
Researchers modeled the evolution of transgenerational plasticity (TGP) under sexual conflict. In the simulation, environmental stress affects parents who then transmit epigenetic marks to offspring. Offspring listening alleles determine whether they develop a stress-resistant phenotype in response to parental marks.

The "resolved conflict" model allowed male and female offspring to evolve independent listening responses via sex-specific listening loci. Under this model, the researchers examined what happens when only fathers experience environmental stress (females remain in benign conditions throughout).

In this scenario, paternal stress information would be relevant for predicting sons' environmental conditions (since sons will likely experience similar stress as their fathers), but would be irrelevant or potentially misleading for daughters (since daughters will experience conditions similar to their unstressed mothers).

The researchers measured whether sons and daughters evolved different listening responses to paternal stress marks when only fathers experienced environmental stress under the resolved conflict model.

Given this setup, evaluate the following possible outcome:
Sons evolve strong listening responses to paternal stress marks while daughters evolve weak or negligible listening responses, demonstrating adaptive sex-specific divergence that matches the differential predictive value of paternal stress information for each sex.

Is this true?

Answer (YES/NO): YES